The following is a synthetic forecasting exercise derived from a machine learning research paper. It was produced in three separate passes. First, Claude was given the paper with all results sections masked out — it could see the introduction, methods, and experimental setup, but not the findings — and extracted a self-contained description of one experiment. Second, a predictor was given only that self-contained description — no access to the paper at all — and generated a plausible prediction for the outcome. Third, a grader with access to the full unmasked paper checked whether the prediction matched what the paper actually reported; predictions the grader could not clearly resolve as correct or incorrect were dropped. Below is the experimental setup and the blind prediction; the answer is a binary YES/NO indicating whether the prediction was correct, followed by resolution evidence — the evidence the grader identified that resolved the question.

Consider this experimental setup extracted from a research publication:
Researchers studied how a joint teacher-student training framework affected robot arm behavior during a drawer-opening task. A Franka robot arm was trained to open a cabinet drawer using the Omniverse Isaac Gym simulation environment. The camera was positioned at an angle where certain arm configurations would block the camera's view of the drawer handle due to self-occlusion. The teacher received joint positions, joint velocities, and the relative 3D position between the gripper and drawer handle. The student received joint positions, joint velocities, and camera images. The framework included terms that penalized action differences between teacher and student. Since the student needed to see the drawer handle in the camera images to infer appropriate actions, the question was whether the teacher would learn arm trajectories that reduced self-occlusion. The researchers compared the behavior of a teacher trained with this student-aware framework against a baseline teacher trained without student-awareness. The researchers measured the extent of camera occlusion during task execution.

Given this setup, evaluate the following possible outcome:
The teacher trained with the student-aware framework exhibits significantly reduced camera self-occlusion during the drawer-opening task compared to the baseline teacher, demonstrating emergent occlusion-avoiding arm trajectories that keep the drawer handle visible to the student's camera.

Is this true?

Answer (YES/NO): YES